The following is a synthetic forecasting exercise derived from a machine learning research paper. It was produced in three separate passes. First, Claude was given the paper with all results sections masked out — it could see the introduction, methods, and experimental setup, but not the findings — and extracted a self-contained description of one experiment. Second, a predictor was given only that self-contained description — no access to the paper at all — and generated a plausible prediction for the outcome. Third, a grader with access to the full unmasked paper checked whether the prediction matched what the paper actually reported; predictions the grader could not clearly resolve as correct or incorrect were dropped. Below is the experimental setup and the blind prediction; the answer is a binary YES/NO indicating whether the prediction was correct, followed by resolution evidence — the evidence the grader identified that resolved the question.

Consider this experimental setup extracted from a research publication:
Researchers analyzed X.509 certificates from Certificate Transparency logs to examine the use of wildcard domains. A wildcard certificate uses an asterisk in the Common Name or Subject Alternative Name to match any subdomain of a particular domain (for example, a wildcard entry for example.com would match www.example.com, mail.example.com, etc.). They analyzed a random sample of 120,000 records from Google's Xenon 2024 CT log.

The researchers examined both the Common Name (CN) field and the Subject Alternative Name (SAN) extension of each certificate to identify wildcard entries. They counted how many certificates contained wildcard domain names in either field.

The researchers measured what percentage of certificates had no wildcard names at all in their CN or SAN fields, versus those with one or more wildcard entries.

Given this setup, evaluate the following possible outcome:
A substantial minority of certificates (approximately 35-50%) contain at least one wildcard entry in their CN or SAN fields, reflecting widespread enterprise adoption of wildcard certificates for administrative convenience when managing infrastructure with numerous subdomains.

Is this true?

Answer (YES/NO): YES